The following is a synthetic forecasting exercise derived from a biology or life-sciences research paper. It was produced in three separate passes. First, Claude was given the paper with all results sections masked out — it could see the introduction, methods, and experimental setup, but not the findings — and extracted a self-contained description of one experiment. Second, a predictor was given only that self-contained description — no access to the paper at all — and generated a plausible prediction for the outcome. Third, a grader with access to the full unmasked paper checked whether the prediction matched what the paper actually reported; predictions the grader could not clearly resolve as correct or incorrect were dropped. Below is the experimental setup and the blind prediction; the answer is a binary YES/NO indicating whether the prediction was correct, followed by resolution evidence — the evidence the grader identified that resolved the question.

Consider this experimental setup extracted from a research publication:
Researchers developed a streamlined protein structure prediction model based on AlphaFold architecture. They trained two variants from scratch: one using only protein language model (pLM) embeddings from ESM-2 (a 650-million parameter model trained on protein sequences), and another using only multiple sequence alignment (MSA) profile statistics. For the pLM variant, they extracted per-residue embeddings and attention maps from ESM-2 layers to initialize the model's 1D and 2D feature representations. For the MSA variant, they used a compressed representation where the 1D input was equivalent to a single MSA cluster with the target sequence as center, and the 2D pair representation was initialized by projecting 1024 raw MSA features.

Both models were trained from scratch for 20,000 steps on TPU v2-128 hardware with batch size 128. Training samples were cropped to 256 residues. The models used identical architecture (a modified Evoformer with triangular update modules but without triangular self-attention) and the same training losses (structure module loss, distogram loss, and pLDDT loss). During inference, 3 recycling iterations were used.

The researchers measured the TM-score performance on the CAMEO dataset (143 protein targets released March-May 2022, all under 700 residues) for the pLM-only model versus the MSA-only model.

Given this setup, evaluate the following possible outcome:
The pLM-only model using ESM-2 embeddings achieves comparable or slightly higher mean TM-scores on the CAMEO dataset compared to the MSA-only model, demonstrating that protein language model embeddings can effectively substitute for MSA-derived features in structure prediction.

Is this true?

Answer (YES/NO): NO